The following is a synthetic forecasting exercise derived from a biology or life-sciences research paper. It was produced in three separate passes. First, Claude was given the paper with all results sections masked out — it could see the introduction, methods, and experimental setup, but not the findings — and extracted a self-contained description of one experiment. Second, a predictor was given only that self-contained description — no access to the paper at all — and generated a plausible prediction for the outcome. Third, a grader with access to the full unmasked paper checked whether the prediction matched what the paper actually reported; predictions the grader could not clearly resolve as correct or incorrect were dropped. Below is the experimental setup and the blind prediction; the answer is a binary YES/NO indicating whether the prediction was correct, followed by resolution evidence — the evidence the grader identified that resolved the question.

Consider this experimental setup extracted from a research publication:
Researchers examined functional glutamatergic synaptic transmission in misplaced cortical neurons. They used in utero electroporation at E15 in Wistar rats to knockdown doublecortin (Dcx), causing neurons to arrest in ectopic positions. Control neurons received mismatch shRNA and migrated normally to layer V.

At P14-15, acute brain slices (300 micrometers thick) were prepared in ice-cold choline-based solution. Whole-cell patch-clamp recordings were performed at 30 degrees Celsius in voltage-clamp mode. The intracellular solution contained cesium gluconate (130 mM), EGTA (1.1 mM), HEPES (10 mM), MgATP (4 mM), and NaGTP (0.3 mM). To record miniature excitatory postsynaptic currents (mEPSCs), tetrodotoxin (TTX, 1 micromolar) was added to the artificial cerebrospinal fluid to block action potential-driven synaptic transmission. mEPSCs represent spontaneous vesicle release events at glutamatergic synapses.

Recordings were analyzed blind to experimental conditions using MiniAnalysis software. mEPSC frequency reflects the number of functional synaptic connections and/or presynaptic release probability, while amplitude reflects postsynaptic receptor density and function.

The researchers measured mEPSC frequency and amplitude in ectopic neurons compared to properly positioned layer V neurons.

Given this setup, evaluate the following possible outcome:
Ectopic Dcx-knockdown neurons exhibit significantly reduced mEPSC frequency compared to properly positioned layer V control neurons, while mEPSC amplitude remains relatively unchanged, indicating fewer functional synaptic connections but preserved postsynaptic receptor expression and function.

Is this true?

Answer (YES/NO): NO